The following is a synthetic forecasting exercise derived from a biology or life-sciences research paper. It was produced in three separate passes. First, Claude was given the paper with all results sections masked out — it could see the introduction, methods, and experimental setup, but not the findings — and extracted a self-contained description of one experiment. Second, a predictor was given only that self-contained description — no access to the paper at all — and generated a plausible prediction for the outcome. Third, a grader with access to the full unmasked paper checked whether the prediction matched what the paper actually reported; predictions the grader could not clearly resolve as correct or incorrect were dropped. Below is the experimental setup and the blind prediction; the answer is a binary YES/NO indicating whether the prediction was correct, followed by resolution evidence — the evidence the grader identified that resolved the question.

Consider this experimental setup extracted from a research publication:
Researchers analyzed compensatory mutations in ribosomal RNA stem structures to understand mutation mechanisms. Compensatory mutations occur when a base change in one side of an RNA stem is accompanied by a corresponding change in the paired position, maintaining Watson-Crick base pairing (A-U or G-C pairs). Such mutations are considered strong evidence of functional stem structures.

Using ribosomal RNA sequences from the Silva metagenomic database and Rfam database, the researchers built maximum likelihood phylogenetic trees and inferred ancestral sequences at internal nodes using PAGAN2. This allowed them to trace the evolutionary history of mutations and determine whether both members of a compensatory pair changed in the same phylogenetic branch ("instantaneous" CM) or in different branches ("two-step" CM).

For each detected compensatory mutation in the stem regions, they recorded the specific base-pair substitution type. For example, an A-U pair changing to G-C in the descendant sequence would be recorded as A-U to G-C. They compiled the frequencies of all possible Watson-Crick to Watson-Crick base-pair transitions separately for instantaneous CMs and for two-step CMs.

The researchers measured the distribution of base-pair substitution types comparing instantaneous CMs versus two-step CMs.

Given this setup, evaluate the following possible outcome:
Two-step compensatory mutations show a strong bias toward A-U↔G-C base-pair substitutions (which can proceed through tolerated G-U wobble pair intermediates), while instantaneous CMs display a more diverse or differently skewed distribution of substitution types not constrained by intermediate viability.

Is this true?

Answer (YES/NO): YES